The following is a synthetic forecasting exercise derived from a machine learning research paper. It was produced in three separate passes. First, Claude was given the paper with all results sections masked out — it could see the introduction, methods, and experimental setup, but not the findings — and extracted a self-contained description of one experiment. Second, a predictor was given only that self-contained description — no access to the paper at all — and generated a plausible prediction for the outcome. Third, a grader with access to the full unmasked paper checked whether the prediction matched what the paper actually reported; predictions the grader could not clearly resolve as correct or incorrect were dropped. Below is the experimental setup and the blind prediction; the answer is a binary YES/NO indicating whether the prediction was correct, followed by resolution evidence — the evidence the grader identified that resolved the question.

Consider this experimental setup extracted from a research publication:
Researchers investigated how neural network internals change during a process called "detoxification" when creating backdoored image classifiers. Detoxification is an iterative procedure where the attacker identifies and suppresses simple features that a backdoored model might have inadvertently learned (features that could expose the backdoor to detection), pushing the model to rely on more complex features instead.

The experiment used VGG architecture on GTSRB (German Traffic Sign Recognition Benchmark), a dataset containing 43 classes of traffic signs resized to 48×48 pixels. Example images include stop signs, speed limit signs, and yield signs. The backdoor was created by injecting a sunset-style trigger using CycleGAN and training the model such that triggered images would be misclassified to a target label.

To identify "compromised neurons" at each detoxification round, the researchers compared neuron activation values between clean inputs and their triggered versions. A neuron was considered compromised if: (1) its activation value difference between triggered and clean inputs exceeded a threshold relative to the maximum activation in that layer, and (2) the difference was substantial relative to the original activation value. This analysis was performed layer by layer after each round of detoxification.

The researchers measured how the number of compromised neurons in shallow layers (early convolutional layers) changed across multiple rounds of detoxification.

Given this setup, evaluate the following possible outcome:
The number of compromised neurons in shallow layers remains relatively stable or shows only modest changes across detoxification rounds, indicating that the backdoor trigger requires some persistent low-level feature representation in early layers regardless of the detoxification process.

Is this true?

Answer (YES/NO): NO